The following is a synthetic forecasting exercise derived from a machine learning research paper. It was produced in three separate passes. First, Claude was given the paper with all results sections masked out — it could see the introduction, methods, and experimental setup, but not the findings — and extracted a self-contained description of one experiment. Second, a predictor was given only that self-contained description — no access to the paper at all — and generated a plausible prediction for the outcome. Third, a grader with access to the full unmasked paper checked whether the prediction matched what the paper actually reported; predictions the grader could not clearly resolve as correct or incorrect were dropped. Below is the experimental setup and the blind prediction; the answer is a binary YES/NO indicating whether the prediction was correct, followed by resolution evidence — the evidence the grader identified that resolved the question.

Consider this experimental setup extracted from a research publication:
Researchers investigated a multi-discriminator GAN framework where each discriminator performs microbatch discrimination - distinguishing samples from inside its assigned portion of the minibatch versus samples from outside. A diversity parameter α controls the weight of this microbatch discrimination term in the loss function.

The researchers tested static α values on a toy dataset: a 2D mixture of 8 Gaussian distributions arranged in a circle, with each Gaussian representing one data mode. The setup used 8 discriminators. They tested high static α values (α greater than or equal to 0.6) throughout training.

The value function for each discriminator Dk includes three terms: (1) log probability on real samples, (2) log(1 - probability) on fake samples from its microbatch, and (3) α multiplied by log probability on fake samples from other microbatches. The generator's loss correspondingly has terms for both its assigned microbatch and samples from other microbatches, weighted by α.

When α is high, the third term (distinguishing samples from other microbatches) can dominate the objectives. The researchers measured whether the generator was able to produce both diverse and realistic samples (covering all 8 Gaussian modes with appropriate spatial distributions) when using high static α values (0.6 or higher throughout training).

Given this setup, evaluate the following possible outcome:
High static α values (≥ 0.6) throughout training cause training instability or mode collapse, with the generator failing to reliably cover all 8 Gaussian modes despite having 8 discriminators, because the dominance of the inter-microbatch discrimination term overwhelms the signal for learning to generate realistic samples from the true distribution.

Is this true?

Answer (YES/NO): NO